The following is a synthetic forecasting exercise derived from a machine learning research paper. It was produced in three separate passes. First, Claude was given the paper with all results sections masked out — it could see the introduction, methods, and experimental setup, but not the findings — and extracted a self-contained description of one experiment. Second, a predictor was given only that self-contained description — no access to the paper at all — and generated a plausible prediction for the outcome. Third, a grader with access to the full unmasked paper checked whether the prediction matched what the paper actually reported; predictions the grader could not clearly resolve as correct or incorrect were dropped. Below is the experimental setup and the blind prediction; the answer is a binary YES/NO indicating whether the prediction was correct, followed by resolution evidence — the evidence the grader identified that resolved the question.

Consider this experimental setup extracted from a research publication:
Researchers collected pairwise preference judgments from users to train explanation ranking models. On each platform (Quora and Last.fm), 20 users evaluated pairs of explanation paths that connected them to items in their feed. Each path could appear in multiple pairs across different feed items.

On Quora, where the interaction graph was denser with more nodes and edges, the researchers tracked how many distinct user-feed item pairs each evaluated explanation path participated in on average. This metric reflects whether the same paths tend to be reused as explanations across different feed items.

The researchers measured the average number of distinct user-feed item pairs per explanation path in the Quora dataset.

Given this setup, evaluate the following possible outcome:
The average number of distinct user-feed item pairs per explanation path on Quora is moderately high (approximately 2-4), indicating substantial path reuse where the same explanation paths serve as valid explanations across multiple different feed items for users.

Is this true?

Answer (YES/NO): NO